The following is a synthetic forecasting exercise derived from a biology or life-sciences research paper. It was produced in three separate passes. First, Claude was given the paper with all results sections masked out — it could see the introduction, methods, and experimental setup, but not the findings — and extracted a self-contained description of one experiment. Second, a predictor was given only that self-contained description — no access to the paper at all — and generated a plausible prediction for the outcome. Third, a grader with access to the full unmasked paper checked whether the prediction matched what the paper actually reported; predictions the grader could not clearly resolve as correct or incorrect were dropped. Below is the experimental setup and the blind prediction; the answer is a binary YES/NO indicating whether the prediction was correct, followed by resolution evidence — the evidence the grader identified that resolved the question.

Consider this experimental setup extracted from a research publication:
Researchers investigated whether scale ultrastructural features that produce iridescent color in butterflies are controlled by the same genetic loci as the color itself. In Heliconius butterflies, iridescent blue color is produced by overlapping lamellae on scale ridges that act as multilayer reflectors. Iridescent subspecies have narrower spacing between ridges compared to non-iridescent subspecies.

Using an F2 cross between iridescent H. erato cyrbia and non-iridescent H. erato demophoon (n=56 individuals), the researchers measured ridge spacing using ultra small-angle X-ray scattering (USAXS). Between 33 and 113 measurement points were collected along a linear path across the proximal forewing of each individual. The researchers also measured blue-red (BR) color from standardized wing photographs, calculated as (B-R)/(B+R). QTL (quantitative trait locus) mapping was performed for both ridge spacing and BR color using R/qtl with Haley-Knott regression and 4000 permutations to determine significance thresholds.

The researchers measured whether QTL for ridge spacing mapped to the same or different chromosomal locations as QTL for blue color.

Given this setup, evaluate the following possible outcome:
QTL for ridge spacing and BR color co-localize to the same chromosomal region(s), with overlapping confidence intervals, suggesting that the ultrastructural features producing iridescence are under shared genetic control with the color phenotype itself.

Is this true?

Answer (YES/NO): YES